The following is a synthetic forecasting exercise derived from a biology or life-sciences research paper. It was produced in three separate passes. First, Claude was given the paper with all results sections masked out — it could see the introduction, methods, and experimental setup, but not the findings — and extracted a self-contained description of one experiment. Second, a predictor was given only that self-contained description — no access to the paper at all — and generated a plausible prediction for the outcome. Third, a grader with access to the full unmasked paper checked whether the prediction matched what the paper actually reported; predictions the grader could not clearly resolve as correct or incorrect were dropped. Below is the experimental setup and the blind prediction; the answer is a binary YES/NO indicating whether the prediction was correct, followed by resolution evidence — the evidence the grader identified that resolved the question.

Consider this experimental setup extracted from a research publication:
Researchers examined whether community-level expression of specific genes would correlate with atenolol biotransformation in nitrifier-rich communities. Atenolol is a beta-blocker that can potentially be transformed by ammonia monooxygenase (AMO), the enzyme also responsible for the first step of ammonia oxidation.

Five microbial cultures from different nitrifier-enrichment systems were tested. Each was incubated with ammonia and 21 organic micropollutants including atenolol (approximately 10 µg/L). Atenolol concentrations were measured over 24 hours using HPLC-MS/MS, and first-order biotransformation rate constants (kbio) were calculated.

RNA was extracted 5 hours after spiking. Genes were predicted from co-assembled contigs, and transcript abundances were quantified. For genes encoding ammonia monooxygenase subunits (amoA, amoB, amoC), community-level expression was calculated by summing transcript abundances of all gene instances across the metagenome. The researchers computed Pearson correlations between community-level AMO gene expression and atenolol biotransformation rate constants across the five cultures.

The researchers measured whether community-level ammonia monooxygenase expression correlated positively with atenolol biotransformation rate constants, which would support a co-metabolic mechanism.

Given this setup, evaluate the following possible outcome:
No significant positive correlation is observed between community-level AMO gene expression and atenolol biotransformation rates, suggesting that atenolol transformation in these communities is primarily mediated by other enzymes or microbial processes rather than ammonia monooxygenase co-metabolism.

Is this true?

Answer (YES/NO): YES